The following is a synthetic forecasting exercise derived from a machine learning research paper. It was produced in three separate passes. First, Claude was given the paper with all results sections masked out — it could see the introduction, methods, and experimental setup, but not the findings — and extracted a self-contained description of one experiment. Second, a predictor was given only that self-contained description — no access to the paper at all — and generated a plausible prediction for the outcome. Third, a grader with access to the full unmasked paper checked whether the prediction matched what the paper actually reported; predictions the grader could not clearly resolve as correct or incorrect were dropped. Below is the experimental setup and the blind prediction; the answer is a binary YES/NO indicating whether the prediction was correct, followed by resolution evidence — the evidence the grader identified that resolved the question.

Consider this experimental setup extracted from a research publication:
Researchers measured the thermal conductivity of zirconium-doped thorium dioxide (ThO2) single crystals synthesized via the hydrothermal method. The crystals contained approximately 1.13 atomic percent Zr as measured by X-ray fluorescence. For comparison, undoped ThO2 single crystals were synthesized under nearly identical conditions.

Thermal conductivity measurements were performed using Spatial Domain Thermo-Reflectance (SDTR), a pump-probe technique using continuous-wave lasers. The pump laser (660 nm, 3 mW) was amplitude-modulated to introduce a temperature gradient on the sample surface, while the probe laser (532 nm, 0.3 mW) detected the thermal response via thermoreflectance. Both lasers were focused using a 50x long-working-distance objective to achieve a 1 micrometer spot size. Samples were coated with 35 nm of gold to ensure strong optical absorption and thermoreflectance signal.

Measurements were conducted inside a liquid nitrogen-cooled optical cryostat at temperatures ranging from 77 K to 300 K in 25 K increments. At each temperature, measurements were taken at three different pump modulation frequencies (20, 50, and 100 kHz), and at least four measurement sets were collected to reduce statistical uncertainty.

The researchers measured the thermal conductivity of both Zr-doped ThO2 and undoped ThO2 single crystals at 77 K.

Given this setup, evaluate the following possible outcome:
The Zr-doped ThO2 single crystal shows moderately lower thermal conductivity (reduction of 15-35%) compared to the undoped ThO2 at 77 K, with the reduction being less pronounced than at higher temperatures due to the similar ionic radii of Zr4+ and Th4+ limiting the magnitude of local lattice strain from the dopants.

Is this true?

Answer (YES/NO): NO